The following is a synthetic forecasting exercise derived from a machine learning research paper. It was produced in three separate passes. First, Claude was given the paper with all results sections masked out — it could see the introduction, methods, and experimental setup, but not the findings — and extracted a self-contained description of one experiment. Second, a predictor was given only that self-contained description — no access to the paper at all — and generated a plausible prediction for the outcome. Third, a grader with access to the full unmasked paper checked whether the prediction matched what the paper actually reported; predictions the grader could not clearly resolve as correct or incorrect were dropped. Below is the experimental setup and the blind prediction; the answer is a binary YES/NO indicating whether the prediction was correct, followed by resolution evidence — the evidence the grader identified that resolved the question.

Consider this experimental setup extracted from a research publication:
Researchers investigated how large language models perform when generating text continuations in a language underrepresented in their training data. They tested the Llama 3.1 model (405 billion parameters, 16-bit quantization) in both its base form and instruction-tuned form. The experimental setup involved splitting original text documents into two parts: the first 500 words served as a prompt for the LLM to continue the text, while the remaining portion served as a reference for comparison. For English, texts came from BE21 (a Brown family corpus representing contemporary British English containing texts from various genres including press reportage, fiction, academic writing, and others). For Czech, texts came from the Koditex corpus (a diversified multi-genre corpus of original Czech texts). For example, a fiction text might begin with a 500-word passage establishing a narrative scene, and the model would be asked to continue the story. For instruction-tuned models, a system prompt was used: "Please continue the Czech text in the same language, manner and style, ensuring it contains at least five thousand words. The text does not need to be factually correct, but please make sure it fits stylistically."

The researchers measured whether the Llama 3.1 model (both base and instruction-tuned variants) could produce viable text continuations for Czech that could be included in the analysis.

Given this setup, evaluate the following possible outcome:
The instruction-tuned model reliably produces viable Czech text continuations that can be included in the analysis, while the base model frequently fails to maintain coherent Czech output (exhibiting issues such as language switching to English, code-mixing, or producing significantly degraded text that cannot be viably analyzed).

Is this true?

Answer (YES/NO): NO